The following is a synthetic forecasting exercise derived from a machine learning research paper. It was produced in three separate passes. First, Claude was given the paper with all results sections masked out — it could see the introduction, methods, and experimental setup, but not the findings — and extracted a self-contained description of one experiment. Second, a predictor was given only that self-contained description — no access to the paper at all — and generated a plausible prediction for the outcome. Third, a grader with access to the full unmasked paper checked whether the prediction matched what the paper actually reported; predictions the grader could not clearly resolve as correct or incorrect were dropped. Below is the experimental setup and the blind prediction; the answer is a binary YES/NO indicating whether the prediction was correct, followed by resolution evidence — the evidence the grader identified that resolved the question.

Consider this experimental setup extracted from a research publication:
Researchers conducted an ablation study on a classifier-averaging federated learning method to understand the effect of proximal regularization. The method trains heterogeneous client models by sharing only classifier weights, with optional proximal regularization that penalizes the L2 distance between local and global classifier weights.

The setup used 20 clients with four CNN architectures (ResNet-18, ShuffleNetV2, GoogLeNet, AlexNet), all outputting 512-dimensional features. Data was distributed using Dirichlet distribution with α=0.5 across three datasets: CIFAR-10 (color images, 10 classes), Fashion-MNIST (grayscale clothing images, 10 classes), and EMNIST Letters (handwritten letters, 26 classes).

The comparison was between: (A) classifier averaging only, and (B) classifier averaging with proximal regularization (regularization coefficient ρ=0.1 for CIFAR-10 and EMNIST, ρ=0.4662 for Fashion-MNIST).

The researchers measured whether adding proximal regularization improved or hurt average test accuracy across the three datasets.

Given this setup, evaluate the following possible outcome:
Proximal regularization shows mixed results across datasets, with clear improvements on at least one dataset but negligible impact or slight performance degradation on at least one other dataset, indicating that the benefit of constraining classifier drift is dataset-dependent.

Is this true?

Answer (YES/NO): YES